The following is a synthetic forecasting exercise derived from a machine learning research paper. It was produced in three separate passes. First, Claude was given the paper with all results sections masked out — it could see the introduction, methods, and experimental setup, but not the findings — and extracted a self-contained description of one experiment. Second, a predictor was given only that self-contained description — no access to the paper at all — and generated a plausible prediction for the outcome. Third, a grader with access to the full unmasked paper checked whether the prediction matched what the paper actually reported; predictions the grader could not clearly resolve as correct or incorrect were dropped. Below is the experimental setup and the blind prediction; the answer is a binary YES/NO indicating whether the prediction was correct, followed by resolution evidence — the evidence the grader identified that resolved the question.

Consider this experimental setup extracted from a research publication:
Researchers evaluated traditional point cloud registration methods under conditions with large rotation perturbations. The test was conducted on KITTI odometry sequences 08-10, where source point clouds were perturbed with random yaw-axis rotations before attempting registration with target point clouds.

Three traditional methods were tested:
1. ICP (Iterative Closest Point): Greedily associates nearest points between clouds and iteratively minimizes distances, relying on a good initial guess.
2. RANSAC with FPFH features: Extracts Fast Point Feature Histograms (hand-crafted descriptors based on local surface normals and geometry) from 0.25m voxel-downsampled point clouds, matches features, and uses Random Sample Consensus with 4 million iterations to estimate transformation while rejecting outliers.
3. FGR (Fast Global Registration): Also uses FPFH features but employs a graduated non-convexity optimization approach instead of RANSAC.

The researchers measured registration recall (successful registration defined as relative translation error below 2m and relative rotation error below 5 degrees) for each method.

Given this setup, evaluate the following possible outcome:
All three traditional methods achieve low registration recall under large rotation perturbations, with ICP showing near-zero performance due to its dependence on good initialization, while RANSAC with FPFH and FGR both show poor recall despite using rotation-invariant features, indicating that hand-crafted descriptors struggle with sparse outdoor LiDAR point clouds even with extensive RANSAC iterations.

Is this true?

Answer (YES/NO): NO